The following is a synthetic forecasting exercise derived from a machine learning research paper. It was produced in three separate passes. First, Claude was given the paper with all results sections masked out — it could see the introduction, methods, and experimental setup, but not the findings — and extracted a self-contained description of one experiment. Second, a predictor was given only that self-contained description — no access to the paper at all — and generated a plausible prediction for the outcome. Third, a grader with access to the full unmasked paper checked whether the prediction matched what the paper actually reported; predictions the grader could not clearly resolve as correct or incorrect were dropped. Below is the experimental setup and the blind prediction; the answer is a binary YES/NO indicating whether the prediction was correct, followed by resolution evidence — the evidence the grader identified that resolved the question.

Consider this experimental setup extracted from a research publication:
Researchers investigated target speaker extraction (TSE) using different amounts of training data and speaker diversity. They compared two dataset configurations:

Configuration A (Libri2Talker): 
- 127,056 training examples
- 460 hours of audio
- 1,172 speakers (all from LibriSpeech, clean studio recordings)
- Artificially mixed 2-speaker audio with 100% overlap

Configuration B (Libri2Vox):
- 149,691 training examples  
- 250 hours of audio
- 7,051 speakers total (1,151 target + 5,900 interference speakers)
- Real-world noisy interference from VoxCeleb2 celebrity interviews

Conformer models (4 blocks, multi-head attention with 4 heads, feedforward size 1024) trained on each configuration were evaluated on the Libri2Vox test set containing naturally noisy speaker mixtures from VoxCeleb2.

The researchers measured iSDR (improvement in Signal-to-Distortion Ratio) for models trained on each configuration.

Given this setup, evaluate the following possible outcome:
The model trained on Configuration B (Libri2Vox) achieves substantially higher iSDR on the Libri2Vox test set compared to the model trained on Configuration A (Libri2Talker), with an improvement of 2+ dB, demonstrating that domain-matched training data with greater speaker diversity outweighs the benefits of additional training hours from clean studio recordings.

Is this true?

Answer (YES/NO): YES